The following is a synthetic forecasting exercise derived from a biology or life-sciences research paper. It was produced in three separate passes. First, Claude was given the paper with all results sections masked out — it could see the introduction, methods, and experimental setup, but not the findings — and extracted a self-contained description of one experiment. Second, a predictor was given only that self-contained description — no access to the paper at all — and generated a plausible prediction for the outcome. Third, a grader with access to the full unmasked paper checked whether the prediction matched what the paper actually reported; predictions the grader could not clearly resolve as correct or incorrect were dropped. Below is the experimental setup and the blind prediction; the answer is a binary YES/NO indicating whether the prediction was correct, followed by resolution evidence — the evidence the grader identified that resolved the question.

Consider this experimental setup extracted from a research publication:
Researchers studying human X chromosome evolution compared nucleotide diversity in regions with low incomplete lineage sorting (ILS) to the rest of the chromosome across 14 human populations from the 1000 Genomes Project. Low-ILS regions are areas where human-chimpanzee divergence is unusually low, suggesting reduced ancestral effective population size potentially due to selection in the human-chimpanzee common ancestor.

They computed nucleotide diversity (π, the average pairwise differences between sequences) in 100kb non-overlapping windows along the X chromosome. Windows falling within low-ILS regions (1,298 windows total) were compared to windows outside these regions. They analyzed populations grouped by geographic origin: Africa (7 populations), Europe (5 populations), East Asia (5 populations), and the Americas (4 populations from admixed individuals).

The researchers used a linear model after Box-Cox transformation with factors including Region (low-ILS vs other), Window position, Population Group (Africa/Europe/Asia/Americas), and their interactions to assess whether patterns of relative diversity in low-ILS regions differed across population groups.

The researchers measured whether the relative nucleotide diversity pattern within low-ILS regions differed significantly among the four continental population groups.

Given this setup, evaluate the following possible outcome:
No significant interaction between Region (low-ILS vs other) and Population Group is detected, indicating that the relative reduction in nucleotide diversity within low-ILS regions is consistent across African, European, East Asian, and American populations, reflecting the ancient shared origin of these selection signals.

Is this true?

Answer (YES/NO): NO